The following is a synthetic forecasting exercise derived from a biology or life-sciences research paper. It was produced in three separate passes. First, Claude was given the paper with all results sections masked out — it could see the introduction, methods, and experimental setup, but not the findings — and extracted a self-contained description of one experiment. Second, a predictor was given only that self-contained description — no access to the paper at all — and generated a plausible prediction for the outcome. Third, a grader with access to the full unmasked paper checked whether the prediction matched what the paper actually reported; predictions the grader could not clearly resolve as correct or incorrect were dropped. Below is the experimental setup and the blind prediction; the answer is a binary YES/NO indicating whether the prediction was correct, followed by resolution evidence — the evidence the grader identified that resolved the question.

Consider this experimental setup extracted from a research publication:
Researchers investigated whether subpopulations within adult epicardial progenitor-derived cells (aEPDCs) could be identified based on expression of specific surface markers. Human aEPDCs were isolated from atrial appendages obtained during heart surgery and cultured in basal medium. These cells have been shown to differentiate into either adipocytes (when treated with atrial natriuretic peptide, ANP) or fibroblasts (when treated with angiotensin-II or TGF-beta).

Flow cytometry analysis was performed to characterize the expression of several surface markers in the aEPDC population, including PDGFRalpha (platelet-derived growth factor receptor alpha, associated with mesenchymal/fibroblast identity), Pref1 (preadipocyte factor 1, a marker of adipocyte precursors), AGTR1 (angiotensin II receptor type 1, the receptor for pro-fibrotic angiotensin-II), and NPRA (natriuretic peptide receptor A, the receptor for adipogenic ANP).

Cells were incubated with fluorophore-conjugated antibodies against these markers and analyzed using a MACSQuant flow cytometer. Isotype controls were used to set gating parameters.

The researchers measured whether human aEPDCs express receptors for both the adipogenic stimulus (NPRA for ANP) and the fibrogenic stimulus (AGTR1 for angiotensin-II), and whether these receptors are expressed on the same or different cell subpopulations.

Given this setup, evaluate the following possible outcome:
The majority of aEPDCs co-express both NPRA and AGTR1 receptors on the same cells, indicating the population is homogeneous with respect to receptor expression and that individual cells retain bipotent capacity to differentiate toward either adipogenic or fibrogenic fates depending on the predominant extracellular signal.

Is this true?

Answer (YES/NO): NO